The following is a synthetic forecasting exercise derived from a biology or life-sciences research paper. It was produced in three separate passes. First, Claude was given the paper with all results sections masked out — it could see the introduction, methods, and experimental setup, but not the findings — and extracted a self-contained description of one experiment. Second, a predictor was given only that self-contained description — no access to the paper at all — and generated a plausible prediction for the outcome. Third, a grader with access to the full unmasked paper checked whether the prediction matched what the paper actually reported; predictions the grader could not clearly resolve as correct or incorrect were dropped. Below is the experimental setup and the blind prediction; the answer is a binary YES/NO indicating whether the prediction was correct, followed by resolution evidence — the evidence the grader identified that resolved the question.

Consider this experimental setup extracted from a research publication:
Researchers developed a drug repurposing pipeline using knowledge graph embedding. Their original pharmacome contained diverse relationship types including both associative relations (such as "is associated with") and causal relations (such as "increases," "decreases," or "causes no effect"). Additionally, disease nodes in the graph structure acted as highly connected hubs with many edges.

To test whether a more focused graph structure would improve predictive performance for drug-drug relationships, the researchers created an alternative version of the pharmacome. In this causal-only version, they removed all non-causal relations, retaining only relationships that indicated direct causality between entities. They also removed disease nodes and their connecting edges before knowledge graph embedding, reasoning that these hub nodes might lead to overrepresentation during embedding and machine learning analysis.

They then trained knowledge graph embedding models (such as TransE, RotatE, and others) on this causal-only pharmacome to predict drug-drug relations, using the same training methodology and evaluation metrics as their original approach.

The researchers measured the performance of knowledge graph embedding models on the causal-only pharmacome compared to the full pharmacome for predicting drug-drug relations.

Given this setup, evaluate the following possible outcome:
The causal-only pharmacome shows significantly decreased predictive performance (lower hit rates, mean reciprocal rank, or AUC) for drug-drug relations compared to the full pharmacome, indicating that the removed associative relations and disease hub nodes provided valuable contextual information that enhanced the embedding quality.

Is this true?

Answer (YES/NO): YES